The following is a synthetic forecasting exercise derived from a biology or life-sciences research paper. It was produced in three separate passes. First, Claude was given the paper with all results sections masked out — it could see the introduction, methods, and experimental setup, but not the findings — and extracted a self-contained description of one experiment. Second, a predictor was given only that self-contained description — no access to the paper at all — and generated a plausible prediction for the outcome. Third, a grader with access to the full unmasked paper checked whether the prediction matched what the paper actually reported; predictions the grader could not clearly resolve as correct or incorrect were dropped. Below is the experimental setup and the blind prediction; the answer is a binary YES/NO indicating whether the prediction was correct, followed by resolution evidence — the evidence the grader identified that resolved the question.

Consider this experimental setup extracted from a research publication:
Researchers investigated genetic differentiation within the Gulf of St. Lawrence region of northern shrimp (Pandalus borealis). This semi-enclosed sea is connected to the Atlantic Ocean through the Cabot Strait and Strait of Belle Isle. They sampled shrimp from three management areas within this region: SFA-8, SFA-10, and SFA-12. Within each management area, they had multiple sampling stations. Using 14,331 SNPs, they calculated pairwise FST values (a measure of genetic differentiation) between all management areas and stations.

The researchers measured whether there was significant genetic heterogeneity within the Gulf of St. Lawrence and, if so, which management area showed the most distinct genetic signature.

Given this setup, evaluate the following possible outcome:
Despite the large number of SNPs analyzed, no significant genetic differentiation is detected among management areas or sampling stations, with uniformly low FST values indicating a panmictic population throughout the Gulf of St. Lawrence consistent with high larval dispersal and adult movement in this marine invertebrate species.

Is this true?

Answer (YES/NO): NO